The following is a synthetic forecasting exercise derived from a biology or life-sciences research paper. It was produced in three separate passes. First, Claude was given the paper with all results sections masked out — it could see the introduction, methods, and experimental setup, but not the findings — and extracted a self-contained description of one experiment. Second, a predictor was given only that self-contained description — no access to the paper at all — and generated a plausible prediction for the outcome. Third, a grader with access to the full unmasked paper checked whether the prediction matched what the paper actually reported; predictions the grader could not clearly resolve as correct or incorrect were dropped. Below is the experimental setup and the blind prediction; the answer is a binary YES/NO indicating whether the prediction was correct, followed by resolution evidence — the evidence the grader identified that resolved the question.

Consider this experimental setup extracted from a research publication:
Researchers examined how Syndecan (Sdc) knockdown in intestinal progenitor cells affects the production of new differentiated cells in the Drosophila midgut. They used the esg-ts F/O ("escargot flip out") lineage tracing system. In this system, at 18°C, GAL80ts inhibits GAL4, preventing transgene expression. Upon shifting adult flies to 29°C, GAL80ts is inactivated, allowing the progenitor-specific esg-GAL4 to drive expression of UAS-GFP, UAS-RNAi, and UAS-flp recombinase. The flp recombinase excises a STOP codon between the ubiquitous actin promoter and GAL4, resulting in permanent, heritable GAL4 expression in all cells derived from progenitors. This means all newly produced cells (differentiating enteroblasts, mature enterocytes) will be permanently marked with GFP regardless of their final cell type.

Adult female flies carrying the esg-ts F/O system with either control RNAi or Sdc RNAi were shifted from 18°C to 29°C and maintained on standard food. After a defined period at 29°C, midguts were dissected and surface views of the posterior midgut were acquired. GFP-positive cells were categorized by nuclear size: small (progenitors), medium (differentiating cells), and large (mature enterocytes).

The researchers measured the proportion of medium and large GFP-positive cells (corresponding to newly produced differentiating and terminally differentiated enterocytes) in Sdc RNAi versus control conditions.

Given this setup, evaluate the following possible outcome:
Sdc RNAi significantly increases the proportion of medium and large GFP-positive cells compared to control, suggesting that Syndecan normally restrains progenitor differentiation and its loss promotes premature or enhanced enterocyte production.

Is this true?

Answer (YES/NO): NO